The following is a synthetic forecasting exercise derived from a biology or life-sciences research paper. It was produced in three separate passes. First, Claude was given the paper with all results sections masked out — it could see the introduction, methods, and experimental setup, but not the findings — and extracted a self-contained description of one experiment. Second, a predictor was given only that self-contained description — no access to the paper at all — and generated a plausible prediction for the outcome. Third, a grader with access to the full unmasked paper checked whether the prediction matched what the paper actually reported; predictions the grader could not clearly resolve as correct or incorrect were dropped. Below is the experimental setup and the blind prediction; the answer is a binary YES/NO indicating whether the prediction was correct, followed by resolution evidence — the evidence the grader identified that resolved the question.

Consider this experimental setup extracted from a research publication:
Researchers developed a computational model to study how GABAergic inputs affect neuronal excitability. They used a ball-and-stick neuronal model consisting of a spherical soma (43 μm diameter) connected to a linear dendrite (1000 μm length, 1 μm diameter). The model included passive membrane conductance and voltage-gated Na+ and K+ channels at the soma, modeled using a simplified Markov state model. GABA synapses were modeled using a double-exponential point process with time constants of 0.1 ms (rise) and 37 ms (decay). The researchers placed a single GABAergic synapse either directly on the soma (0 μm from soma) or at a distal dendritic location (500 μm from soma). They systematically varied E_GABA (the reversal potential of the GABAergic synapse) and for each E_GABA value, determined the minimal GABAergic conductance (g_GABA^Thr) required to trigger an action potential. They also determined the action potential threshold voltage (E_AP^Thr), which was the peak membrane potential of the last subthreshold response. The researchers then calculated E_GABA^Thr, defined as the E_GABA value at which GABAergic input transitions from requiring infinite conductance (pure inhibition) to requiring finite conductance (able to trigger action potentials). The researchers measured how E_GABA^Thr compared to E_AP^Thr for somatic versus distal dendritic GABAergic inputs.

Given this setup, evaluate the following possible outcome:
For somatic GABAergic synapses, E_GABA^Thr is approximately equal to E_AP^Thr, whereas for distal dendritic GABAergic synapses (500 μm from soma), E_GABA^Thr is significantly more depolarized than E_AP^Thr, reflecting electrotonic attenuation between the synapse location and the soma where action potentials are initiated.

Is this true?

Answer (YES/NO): YES